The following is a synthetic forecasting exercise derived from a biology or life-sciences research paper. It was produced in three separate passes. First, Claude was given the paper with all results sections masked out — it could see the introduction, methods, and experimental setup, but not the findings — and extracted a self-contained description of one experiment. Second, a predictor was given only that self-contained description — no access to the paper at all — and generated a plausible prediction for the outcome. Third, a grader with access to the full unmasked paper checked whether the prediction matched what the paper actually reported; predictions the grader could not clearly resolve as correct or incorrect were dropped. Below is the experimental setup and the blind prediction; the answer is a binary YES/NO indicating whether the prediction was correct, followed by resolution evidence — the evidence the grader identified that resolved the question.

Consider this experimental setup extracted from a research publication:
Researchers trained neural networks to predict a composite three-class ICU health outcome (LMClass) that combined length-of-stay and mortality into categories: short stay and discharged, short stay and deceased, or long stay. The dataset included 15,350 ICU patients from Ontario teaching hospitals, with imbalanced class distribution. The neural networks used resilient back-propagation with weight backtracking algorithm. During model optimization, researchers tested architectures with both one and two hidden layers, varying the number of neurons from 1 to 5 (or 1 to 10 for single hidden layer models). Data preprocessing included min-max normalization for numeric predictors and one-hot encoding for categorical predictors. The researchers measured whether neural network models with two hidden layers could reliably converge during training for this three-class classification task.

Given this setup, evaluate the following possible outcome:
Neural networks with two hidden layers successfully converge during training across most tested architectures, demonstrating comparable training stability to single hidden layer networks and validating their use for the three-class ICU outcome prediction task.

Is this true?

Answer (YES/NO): NO